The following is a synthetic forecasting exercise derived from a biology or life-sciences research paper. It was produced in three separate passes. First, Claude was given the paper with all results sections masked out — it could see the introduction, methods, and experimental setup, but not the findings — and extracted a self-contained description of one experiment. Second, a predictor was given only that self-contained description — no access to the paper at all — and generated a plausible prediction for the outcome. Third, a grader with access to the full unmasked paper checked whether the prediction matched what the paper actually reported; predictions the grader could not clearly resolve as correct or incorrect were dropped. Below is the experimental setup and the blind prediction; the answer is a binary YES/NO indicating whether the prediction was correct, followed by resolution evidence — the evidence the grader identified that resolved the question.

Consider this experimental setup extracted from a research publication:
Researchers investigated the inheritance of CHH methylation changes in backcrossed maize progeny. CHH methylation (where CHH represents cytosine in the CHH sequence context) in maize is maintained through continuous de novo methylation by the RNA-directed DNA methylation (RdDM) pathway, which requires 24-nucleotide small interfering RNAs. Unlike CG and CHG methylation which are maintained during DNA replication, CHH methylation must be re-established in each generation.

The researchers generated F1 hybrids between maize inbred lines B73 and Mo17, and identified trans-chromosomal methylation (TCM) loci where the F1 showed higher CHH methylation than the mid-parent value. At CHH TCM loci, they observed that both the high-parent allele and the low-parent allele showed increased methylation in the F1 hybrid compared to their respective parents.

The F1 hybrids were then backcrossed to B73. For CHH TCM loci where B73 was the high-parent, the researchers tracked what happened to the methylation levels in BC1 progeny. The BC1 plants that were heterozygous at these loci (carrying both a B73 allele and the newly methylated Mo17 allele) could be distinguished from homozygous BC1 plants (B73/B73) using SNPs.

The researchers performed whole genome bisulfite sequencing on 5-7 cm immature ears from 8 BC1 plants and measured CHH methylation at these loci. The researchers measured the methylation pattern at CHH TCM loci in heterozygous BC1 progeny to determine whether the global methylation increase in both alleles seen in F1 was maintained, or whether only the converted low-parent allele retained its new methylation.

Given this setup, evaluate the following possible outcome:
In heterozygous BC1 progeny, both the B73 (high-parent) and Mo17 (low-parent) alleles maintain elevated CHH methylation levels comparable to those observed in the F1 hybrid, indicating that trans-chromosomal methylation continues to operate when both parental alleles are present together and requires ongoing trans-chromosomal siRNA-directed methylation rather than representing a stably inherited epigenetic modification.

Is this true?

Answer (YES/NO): NO